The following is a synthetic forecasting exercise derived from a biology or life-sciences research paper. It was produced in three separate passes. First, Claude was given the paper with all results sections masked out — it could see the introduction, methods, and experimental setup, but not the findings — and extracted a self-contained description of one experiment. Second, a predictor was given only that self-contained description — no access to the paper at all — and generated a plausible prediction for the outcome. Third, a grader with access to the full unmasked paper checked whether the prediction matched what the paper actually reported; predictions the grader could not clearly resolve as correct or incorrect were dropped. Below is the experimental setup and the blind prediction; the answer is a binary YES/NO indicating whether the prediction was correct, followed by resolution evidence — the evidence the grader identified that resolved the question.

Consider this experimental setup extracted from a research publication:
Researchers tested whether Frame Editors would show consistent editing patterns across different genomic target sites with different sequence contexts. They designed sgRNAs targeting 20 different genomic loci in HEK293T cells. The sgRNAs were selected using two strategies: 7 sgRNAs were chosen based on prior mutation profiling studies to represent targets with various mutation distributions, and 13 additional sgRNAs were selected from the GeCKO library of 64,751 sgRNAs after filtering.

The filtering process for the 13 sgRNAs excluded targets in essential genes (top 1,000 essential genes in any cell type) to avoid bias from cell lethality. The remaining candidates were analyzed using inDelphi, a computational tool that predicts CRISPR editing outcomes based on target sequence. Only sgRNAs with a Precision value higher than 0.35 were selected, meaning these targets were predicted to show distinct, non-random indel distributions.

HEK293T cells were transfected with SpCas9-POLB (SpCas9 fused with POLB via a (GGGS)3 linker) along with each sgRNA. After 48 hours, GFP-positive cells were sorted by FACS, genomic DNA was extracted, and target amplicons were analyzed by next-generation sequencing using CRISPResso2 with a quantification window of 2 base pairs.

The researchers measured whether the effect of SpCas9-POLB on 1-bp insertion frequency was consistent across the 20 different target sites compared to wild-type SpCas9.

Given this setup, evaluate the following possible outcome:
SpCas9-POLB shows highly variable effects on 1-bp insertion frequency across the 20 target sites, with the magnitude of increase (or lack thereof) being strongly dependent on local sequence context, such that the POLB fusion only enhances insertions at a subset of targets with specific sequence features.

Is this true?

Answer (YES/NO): YES